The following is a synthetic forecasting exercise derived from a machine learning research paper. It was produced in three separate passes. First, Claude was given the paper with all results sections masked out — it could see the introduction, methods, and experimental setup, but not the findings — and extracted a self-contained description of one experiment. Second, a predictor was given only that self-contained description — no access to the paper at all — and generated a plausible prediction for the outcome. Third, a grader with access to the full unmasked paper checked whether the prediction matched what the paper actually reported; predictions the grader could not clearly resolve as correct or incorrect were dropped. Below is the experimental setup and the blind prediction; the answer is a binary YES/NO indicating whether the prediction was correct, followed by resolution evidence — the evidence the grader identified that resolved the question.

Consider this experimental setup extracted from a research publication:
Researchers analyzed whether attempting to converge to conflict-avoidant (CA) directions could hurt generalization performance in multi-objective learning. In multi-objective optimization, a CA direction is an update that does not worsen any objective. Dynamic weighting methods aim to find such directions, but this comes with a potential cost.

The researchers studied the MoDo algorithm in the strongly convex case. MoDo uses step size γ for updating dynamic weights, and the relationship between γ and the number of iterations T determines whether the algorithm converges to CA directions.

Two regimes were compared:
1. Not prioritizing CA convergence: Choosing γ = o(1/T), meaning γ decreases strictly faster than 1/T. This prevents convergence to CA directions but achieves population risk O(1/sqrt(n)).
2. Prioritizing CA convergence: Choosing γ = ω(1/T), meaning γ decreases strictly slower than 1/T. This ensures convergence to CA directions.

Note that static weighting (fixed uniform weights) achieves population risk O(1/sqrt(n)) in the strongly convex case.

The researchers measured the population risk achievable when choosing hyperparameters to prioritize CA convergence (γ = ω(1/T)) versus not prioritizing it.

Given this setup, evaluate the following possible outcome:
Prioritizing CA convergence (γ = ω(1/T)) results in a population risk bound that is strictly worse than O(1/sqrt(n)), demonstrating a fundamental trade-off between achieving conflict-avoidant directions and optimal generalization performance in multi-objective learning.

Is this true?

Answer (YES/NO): YES